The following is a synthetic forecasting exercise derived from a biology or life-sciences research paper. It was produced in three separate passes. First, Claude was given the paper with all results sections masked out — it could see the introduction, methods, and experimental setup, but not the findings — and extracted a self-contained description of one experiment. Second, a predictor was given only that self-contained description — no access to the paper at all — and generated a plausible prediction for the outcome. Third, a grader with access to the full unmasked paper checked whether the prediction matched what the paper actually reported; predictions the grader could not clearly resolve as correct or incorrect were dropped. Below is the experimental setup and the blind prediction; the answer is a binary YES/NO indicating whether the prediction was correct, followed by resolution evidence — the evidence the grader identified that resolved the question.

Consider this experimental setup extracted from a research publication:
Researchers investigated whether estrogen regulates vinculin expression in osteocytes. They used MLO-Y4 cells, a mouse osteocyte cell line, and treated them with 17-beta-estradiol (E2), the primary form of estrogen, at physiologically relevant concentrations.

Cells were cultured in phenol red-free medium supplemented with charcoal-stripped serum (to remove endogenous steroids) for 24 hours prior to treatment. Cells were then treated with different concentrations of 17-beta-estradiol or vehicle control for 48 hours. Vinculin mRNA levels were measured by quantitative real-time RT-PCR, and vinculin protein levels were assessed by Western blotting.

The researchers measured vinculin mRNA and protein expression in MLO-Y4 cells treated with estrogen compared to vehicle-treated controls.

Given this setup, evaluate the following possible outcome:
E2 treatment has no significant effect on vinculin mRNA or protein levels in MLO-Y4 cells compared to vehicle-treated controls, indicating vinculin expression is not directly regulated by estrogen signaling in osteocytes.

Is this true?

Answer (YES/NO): NO